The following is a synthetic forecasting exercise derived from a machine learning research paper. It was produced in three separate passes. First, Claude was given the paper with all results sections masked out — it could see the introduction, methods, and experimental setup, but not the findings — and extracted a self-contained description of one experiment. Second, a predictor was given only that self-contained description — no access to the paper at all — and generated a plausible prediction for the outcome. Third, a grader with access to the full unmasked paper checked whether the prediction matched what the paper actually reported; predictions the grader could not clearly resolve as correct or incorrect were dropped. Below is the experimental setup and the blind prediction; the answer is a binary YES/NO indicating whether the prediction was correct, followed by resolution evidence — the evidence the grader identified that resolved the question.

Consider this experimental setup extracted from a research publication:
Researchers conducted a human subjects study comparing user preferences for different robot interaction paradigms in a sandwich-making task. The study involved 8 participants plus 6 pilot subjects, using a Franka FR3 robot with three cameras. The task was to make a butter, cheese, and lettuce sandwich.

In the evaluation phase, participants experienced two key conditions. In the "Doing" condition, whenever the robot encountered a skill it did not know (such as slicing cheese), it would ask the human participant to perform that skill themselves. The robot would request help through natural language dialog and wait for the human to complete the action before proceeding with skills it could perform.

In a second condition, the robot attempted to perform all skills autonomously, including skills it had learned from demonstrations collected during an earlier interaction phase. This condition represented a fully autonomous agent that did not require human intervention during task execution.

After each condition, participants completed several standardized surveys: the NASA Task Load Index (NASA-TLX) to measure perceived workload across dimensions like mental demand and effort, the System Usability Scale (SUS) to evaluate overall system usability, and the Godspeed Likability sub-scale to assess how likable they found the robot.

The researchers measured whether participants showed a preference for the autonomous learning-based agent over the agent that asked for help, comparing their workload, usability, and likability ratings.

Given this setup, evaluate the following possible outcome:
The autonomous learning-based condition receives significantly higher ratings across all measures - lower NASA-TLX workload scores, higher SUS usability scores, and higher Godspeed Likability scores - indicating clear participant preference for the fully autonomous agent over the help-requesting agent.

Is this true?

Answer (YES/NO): NO